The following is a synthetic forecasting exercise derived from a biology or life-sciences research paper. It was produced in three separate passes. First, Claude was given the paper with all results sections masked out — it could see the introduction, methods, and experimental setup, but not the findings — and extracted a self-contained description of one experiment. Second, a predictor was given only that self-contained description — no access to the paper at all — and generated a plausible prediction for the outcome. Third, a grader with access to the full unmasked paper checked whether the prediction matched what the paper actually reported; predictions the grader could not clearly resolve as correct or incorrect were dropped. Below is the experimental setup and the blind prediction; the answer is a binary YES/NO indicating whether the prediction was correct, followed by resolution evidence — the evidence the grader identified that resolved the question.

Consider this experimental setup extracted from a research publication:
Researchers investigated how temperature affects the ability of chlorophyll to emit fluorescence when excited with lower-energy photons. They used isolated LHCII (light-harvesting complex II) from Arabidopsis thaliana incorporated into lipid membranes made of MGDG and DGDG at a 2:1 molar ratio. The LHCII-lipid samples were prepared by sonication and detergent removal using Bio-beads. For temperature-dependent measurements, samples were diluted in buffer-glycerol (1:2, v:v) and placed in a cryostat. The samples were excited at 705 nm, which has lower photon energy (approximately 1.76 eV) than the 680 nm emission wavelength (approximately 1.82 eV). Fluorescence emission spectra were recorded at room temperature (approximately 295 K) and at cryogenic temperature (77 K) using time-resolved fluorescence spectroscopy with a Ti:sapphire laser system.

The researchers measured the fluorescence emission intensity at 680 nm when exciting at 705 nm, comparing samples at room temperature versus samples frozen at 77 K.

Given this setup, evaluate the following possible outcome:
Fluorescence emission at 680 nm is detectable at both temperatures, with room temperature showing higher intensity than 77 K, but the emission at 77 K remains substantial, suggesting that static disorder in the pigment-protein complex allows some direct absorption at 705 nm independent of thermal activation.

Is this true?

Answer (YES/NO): NO